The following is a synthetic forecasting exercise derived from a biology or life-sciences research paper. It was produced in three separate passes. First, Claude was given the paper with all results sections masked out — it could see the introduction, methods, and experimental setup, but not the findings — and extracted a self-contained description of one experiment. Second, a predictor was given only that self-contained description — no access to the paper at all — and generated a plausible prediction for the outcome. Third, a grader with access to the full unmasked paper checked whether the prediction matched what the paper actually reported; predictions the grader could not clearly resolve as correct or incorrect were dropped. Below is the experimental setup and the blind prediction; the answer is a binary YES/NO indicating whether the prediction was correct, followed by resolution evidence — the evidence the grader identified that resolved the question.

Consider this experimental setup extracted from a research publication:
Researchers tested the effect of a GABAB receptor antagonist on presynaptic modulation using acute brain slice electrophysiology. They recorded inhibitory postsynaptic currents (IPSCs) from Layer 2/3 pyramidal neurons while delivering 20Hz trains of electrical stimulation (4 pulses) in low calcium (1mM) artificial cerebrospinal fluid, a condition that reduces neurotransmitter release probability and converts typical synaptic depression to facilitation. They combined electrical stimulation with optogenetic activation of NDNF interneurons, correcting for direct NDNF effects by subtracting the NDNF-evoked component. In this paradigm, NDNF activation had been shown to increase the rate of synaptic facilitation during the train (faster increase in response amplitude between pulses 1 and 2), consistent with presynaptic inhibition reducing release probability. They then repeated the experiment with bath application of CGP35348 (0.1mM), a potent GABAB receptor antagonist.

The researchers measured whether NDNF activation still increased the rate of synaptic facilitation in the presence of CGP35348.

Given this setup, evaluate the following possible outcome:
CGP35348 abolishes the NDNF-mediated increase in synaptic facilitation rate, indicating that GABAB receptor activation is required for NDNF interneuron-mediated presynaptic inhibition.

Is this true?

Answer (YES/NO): YES